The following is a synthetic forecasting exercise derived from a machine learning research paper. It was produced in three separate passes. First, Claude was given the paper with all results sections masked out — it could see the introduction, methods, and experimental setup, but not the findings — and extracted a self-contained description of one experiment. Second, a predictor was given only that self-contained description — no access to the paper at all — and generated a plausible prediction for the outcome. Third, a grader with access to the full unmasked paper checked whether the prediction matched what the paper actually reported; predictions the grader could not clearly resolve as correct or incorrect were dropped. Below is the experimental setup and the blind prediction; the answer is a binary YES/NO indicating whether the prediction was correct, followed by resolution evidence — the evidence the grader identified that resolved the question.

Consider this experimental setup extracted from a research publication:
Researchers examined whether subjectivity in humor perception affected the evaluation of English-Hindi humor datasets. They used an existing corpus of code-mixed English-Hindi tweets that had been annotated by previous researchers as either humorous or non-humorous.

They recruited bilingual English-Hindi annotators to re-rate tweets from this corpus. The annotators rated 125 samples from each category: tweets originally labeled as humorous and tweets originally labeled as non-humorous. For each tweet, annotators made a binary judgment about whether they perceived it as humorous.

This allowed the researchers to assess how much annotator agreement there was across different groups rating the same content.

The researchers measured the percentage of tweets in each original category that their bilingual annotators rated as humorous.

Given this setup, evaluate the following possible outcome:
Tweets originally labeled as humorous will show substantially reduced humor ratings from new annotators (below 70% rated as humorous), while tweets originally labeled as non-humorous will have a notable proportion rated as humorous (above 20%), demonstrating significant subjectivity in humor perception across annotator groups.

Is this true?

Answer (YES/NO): NO